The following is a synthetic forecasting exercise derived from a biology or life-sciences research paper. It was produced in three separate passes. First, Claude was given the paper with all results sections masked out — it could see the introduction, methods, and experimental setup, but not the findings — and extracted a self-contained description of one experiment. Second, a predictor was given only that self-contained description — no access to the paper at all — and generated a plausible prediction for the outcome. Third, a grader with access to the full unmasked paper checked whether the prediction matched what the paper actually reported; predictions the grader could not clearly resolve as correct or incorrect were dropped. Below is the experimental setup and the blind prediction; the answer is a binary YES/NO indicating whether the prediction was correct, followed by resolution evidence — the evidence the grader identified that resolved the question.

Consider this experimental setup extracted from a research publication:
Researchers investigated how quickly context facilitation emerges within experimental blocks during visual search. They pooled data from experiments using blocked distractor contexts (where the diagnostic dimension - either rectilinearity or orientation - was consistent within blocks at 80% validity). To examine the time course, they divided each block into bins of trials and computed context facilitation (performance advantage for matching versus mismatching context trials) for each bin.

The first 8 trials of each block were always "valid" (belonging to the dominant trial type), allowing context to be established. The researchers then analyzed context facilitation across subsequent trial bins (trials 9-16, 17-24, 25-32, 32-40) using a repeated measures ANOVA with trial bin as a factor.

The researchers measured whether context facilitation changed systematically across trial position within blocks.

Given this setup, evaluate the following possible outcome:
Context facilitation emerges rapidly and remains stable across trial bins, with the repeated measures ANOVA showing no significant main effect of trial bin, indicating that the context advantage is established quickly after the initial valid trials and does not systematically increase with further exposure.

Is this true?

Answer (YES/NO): YES